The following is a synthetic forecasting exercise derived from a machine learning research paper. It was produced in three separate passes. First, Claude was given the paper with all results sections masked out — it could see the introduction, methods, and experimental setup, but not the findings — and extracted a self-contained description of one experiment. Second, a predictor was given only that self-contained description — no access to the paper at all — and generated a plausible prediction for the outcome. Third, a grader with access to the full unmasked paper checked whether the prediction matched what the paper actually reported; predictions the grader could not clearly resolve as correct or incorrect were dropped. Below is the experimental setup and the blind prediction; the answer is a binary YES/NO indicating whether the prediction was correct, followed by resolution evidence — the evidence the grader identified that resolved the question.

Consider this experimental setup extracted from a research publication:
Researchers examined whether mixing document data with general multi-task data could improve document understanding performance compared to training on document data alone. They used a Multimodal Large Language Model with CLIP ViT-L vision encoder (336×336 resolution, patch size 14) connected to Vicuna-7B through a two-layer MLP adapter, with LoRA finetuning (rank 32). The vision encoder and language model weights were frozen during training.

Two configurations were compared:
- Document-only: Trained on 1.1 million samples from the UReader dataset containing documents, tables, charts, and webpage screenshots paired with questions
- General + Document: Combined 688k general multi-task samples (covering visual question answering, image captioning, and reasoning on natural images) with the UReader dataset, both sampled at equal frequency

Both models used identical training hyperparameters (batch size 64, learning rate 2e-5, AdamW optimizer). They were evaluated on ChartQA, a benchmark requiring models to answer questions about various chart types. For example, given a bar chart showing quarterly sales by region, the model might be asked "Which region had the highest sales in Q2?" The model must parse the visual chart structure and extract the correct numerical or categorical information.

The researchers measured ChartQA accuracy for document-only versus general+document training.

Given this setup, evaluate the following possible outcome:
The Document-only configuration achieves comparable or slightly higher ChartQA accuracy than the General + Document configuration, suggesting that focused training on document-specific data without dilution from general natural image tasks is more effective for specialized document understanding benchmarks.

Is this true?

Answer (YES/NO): NO